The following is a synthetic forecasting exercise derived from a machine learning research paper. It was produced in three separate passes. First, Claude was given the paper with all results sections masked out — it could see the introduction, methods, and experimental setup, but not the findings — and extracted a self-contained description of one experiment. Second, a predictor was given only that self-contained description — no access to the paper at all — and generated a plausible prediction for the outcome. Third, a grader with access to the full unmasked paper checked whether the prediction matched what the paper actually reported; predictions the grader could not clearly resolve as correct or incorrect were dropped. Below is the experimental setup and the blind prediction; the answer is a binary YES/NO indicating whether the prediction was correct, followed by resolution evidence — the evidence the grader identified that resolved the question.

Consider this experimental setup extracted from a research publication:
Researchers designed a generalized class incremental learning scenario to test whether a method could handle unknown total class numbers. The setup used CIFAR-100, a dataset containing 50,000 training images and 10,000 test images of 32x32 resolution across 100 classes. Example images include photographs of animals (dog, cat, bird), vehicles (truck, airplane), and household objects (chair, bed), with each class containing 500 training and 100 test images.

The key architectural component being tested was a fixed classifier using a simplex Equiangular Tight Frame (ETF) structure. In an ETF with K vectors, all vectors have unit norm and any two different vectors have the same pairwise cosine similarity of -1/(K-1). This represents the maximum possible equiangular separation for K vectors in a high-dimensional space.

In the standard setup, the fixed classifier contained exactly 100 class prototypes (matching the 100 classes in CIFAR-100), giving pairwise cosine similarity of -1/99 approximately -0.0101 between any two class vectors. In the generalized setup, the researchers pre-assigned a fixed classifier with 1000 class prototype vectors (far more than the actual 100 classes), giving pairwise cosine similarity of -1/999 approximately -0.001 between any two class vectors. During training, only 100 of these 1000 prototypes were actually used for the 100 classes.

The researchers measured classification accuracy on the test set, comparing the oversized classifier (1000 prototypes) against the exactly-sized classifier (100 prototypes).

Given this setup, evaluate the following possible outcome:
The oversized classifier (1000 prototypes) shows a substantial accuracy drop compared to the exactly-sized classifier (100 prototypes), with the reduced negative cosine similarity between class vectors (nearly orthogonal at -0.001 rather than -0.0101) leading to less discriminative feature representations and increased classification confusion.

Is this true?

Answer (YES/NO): NO